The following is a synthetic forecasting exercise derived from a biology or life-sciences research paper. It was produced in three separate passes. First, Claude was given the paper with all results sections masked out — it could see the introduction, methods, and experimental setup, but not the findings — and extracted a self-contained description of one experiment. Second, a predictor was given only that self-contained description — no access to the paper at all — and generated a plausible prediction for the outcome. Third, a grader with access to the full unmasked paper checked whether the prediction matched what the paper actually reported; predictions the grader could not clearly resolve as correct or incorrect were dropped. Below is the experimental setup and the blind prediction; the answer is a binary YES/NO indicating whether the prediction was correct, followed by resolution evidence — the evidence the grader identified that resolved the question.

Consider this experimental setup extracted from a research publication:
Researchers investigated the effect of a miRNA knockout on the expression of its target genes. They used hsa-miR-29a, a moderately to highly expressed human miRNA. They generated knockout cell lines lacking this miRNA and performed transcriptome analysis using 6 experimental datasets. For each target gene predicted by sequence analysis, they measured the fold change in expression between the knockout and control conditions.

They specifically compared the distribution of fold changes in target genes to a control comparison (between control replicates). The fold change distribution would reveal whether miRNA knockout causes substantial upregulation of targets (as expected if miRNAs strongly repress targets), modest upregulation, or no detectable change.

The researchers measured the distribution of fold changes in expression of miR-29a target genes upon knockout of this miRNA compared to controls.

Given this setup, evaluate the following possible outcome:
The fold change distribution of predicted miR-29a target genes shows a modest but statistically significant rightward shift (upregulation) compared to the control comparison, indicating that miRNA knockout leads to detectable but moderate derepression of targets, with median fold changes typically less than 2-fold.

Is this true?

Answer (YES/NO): YES